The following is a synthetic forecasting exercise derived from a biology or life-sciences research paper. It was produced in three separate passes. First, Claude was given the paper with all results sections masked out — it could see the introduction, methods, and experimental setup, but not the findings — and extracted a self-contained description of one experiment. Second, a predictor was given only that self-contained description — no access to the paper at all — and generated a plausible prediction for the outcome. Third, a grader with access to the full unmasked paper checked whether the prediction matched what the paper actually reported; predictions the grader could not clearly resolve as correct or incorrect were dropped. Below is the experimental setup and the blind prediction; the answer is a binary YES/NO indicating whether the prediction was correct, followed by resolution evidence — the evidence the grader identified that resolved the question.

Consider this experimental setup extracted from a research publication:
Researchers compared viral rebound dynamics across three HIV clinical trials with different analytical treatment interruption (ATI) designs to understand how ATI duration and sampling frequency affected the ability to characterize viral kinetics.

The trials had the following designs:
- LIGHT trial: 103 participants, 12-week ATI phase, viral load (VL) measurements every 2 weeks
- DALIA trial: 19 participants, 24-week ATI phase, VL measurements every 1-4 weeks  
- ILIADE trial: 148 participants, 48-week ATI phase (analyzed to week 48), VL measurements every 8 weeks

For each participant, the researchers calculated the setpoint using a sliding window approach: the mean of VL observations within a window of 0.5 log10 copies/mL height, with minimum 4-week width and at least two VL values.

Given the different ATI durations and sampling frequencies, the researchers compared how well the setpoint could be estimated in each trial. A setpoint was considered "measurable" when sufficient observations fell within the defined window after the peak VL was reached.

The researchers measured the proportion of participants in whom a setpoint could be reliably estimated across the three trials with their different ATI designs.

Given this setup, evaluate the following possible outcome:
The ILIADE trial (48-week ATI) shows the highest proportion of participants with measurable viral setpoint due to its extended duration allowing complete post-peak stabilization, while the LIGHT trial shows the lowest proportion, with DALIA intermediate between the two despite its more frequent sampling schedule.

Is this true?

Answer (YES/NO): NO